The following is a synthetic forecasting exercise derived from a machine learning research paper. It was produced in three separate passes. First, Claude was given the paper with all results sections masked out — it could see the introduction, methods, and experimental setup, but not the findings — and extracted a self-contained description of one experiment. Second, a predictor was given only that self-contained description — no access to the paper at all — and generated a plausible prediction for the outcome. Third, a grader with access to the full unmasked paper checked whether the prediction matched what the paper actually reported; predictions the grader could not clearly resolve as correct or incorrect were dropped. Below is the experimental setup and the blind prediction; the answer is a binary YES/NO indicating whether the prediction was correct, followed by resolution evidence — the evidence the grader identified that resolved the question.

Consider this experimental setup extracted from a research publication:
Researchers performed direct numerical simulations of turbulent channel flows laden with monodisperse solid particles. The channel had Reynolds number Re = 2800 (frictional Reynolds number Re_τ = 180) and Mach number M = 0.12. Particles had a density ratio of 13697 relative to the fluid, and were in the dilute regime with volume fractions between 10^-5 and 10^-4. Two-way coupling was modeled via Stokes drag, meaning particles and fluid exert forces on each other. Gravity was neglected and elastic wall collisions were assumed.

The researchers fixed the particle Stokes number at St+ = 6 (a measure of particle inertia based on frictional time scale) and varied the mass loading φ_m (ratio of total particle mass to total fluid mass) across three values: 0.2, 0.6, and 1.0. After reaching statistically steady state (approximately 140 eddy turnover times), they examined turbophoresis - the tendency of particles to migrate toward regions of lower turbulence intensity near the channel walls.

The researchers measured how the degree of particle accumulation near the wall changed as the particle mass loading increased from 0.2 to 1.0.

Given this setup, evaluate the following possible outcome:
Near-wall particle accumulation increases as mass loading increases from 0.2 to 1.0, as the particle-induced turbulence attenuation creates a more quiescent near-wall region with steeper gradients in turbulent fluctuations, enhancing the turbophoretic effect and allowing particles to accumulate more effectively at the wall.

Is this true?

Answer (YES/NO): NO